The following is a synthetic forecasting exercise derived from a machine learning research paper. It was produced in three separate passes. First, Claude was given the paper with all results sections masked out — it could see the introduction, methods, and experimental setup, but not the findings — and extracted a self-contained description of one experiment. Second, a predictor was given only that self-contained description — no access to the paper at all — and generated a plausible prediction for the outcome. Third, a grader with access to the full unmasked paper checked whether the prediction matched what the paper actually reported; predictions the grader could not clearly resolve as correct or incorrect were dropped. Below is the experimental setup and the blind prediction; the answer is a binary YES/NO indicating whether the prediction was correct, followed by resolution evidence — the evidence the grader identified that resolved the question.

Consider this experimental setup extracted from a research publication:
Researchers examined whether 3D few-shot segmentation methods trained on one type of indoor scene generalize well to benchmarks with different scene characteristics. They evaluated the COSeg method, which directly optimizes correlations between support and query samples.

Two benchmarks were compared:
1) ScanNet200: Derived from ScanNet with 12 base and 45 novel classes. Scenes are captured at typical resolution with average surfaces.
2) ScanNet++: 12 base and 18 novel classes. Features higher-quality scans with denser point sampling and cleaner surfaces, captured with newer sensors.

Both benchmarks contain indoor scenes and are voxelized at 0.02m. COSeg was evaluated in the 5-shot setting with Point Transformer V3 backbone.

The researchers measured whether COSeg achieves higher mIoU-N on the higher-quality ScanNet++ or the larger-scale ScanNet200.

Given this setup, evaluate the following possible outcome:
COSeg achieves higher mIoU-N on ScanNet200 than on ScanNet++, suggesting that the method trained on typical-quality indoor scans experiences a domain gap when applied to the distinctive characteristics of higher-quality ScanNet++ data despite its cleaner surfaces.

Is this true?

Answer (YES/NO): NO